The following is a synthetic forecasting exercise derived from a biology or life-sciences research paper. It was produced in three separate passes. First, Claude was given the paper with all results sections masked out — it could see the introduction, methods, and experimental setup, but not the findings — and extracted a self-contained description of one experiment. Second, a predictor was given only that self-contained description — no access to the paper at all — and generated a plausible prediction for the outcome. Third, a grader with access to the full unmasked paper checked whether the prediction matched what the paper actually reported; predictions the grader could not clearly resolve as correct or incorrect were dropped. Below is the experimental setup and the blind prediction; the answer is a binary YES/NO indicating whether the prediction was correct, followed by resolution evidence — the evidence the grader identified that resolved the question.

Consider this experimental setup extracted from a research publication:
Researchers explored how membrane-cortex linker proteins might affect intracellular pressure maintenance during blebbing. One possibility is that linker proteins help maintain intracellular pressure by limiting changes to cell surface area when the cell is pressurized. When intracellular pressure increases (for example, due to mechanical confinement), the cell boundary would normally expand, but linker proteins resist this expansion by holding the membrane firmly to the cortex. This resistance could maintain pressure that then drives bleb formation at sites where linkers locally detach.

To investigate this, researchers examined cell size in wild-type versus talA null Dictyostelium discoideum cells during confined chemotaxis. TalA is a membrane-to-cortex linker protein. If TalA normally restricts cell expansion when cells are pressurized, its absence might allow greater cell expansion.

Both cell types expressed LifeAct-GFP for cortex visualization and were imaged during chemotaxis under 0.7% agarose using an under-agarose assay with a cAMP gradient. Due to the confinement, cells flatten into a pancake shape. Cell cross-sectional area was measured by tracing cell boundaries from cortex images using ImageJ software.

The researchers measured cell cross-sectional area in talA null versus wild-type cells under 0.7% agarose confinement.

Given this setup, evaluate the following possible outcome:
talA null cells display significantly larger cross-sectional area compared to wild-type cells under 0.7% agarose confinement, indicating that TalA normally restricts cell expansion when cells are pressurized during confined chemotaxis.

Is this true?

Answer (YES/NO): YES